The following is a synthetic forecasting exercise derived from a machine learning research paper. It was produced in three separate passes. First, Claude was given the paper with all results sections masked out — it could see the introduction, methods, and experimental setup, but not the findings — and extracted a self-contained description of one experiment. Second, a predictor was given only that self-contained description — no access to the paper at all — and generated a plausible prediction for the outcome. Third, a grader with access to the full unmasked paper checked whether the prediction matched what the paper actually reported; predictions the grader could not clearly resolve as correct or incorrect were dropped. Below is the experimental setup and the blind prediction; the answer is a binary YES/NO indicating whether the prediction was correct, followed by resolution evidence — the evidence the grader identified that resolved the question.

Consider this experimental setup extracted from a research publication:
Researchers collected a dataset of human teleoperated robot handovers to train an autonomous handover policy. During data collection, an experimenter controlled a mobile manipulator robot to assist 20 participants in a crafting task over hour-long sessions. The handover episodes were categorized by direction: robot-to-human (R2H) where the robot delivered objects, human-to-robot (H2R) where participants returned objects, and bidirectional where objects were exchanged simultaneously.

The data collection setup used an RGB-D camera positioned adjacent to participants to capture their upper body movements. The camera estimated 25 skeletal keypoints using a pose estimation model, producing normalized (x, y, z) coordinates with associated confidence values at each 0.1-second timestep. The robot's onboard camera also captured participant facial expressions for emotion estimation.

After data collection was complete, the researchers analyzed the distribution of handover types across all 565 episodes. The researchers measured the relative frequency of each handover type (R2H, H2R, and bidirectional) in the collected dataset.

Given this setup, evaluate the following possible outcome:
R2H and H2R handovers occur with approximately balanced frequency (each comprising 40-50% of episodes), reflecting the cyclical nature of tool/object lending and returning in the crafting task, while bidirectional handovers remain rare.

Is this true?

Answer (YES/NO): NO